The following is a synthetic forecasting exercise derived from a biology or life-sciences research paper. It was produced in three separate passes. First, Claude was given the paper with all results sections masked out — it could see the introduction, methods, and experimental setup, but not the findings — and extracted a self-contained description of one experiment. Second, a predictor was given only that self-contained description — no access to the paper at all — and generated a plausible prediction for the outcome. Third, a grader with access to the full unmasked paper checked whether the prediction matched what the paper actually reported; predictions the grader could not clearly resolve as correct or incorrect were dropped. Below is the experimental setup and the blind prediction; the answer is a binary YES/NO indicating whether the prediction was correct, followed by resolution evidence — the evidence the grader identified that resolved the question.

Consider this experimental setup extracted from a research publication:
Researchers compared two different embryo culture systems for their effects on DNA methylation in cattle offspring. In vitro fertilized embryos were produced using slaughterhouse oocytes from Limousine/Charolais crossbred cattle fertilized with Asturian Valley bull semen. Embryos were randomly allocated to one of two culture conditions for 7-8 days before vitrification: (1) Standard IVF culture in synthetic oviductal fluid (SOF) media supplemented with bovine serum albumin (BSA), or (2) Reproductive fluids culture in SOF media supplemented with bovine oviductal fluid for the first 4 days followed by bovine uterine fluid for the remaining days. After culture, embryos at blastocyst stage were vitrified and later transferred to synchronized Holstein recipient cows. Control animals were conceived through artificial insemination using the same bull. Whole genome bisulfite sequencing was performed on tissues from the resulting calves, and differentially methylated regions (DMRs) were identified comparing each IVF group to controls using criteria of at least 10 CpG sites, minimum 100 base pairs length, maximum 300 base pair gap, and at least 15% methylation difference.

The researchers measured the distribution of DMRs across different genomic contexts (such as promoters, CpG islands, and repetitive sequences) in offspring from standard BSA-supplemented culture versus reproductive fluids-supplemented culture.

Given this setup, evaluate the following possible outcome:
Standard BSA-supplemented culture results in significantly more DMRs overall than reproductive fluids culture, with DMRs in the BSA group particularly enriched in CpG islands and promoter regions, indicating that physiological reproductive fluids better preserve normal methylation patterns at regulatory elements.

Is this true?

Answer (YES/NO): YES